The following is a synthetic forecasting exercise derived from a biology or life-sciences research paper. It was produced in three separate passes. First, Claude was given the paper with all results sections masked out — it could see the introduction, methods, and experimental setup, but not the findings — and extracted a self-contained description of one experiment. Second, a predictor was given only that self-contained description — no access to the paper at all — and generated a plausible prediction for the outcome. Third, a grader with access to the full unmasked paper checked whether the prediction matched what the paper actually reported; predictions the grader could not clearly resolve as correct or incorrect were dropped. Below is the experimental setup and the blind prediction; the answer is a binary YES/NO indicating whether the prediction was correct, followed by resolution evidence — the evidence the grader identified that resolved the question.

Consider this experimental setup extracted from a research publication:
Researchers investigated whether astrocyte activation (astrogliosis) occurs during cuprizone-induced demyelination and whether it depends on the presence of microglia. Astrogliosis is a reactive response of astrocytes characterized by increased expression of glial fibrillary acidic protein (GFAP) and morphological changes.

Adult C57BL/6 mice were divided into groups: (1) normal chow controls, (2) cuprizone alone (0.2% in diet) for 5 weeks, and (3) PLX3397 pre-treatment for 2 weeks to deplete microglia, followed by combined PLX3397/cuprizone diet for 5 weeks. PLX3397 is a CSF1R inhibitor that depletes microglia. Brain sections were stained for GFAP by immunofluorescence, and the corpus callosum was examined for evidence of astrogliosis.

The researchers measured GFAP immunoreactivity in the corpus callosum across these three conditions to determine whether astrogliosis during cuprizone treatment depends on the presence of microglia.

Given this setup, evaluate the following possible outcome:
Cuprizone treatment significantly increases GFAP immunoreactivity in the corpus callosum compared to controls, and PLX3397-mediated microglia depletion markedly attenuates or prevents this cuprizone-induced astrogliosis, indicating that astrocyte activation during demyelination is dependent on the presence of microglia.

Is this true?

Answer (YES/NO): YES